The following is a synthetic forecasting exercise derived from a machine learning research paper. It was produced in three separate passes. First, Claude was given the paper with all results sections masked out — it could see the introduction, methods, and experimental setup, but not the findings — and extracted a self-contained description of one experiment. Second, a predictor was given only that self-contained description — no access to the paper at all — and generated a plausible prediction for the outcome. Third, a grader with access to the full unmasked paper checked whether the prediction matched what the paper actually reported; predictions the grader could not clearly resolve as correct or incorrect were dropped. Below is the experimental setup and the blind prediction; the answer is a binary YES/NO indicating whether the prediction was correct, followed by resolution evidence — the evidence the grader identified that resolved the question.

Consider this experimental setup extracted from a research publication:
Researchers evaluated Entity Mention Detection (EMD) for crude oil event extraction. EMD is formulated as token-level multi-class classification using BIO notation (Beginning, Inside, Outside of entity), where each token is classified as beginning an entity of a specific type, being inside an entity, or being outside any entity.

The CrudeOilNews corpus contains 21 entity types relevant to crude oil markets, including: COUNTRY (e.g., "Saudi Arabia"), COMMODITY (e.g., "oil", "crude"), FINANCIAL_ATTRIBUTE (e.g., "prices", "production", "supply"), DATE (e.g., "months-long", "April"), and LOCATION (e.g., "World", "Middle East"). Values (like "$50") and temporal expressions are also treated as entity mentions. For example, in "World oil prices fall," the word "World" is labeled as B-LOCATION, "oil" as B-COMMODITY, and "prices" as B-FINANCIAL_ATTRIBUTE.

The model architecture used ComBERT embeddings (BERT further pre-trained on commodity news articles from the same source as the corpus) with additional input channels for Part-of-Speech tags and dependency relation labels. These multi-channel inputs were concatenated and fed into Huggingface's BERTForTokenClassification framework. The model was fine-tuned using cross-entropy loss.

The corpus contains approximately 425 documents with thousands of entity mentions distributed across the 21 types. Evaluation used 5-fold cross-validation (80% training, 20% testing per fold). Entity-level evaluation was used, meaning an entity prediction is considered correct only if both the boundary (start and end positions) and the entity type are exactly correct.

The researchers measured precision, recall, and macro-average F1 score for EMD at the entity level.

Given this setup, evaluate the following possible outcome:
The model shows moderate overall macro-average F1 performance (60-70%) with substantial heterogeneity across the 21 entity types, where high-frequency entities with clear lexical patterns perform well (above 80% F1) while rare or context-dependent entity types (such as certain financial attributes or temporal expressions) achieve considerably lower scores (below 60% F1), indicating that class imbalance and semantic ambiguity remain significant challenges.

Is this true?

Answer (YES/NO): NO